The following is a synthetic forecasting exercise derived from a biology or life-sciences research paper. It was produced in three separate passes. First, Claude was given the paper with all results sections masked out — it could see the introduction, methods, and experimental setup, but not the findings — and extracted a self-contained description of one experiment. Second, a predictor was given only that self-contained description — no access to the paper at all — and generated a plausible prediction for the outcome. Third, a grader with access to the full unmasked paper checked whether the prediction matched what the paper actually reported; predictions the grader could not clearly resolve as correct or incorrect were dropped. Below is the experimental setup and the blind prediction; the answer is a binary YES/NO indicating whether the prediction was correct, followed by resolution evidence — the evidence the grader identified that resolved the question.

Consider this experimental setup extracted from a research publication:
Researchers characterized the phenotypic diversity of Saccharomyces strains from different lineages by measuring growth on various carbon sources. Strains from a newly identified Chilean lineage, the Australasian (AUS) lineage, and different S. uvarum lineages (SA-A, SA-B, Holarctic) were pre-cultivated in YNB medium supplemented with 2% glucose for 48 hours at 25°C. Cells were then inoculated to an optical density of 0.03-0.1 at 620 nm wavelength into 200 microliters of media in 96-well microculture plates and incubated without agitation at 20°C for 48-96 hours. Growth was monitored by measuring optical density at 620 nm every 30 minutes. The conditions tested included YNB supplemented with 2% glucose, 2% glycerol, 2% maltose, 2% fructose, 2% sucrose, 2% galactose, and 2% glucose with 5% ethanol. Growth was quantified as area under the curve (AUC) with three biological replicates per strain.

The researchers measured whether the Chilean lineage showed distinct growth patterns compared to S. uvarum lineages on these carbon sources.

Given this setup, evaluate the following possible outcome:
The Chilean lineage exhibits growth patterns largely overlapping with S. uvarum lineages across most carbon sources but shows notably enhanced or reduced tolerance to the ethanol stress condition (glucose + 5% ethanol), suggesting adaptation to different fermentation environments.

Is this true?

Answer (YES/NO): NO